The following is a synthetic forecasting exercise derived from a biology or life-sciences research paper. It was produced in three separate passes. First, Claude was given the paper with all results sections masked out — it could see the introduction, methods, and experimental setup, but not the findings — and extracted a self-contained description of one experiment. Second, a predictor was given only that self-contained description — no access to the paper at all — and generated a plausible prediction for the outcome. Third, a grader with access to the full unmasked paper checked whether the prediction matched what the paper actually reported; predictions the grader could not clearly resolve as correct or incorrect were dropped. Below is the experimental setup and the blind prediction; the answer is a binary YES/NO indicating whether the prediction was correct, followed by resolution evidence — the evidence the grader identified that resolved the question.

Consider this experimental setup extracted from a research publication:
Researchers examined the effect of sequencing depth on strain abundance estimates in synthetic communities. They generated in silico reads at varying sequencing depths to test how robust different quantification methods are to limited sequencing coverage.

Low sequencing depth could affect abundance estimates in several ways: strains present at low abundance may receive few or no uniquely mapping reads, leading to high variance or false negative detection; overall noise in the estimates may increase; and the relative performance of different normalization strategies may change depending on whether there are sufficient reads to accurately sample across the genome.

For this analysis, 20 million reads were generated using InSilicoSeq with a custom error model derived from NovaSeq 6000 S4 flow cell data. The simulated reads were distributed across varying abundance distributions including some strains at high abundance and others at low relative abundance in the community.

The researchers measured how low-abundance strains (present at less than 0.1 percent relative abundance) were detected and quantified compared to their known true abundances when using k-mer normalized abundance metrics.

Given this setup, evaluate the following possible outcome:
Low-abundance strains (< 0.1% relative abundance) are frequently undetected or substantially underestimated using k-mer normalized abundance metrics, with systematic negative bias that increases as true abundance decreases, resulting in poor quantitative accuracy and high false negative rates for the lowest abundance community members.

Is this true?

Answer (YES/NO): NO